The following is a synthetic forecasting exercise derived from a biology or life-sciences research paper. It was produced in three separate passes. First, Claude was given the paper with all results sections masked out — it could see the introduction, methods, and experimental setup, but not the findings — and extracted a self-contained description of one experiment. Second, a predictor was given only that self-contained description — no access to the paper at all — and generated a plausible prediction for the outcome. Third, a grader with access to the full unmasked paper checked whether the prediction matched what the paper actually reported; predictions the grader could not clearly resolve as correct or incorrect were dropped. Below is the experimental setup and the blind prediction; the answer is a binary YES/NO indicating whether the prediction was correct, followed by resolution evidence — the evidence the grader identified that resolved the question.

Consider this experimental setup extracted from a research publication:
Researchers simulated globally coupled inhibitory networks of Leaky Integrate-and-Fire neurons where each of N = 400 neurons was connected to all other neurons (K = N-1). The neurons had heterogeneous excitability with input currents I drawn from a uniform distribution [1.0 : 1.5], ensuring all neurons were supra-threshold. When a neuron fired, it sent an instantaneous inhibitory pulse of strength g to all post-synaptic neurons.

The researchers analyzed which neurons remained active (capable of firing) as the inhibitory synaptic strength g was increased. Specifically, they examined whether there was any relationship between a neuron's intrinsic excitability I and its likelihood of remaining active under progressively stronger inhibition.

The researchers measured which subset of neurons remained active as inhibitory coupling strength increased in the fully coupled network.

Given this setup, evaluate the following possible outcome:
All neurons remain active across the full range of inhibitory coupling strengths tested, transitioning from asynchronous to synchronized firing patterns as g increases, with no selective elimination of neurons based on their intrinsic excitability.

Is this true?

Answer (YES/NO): NO